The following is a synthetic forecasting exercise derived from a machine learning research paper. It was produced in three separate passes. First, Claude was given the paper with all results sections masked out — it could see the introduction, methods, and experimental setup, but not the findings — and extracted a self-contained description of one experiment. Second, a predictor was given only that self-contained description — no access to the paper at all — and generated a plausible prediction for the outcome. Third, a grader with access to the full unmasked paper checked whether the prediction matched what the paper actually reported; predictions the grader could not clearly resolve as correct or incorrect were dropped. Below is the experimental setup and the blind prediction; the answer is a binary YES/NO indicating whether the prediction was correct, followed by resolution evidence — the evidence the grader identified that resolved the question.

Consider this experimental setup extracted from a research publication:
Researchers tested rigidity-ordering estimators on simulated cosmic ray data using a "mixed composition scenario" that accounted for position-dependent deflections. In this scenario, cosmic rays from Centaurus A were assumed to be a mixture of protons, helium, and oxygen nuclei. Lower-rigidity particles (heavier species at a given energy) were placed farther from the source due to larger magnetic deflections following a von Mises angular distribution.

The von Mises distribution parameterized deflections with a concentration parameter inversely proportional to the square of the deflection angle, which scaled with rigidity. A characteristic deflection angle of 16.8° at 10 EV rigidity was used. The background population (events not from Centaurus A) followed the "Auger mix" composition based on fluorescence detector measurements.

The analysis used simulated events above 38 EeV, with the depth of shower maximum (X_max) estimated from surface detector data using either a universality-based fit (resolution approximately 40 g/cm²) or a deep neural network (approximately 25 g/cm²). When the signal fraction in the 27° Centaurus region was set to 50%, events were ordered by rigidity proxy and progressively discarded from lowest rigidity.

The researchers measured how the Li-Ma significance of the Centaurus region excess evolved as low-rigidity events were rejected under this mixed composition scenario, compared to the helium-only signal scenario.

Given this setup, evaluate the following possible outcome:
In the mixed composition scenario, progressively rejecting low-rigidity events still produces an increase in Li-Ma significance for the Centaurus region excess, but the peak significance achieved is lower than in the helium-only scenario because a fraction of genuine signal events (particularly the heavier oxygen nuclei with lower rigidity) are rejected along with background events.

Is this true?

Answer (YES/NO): YES